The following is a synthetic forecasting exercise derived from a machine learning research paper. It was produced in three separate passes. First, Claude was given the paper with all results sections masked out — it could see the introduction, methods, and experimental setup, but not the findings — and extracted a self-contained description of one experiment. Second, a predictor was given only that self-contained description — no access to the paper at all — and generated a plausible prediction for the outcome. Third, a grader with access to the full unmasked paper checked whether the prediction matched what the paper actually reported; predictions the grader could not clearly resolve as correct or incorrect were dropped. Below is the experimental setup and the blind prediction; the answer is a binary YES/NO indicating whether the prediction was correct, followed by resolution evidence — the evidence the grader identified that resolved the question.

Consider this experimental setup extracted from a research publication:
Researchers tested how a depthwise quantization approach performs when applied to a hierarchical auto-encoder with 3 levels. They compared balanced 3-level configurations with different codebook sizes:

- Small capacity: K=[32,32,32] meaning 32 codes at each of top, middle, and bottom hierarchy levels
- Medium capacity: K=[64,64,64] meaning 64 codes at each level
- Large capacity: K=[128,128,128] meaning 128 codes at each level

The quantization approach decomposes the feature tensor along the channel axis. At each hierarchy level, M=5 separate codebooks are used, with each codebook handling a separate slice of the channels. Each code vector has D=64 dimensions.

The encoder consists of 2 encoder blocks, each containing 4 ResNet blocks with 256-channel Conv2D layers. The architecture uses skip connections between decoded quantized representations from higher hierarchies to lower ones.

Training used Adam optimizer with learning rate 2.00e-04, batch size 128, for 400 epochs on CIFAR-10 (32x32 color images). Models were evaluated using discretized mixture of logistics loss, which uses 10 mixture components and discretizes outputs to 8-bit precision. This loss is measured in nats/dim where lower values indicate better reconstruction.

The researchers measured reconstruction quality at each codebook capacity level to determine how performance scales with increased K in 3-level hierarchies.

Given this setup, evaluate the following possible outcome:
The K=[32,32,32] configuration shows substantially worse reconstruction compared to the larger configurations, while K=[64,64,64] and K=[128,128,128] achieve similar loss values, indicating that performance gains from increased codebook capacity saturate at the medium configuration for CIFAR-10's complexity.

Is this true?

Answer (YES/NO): NO